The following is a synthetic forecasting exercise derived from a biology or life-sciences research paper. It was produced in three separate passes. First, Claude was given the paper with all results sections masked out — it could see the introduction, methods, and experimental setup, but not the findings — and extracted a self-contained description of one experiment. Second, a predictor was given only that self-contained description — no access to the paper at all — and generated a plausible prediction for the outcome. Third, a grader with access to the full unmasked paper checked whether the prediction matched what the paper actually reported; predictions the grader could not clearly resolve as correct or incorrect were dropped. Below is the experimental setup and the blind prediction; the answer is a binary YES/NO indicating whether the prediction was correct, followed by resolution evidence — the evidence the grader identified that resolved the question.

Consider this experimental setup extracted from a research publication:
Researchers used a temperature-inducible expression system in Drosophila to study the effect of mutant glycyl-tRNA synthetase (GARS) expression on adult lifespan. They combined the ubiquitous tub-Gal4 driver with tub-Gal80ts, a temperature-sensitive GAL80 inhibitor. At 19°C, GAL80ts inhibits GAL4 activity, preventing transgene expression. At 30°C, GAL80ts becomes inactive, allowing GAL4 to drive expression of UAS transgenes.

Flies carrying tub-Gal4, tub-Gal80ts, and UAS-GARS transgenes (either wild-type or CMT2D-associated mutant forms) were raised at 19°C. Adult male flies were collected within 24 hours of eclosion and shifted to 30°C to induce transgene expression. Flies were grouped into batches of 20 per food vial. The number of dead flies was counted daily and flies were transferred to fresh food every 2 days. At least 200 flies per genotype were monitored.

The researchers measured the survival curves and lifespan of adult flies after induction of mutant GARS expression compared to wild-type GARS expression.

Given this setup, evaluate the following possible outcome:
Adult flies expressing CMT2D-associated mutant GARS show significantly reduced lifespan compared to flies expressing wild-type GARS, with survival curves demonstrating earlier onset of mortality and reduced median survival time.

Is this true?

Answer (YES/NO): YES